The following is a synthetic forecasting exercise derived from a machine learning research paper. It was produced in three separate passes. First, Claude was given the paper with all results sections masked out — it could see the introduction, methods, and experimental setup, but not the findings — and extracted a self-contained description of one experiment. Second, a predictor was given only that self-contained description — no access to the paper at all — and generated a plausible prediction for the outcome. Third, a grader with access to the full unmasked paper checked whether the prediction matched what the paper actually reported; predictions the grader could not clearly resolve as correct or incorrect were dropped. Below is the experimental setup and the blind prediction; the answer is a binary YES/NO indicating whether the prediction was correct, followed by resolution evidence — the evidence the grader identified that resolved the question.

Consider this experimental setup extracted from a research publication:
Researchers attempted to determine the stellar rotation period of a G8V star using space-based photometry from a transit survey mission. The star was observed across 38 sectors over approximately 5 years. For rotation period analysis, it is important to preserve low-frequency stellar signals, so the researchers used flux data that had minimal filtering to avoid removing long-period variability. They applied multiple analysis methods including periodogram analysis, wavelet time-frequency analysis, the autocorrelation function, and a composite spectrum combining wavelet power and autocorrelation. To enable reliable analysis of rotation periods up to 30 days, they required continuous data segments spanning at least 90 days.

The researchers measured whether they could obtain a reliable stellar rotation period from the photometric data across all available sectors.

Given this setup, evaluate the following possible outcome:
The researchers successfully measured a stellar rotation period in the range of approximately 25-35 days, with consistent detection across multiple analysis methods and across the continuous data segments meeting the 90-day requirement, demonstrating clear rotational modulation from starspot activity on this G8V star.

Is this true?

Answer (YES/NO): NO